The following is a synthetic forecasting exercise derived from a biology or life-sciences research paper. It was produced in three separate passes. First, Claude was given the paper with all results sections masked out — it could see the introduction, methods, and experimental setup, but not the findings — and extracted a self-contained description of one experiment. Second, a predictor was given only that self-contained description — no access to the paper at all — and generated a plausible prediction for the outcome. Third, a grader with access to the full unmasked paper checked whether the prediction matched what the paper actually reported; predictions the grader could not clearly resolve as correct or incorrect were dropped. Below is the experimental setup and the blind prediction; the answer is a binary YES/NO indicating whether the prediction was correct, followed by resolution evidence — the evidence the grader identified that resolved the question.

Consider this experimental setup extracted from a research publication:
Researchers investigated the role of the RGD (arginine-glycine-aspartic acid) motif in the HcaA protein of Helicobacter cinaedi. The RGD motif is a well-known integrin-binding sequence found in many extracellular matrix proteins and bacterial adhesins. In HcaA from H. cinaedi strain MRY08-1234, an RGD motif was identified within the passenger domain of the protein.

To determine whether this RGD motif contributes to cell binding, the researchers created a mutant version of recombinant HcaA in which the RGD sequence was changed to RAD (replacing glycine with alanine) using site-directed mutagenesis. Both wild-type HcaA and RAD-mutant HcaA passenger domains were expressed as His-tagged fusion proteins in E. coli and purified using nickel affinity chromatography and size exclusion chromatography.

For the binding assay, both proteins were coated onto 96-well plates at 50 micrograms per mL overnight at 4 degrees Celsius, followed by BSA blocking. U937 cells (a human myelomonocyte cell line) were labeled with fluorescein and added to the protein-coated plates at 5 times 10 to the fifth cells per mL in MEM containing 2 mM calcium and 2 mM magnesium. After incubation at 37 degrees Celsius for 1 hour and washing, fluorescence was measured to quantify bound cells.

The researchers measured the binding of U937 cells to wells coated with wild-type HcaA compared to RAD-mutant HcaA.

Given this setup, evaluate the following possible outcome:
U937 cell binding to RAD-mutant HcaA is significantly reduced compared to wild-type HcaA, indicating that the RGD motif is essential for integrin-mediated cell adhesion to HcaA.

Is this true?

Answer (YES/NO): NO